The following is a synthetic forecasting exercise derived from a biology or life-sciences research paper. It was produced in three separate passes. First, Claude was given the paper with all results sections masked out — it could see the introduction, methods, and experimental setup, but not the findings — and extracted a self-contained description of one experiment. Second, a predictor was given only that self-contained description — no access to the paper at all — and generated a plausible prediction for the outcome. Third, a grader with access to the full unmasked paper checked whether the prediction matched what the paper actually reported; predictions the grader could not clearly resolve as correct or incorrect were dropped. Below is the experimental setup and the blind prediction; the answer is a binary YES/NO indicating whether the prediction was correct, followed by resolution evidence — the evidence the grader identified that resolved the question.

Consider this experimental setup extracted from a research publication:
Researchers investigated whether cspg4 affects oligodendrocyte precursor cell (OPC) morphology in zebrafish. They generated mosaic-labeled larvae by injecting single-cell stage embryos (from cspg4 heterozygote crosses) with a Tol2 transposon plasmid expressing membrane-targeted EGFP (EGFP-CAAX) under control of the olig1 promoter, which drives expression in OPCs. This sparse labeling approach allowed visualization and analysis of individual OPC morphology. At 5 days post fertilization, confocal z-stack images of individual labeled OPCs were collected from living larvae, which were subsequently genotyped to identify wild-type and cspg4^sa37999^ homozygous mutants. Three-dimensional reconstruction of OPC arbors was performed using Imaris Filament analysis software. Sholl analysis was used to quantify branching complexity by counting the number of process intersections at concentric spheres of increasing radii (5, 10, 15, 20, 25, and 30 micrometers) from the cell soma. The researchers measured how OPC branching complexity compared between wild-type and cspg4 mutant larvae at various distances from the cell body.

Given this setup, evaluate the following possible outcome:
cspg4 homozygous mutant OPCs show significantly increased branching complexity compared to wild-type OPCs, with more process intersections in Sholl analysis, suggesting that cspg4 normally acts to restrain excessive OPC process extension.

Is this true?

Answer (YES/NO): NO